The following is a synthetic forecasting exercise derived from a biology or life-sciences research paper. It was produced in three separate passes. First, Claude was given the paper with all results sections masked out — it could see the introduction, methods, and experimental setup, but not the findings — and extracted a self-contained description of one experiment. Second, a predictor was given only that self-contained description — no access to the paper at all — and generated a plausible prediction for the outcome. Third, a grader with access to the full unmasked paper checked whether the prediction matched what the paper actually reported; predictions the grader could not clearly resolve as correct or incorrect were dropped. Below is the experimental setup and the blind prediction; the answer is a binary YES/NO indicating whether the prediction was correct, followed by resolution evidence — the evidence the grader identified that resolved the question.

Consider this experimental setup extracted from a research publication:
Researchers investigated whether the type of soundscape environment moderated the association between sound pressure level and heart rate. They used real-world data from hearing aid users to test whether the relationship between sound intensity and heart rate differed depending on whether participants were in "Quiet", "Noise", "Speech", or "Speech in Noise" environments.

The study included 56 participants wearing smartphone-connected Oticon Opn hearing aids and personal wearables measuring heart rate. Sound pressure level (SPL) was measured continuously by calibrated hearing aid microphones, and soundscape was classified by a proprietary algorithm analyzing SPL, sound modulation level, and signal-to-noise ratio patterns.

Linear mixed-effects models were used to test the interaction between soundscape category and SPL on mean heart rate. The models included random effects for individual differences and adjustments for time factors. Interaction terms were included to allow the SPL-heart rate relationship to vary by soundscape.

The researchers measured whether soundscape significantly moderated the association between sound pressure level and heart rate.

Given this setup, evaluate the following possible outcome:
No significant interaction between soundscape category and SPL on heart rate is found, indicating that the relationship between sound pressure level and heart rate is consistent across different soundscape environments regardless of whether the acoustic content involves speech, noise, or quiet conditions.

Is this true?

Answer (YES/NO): NO